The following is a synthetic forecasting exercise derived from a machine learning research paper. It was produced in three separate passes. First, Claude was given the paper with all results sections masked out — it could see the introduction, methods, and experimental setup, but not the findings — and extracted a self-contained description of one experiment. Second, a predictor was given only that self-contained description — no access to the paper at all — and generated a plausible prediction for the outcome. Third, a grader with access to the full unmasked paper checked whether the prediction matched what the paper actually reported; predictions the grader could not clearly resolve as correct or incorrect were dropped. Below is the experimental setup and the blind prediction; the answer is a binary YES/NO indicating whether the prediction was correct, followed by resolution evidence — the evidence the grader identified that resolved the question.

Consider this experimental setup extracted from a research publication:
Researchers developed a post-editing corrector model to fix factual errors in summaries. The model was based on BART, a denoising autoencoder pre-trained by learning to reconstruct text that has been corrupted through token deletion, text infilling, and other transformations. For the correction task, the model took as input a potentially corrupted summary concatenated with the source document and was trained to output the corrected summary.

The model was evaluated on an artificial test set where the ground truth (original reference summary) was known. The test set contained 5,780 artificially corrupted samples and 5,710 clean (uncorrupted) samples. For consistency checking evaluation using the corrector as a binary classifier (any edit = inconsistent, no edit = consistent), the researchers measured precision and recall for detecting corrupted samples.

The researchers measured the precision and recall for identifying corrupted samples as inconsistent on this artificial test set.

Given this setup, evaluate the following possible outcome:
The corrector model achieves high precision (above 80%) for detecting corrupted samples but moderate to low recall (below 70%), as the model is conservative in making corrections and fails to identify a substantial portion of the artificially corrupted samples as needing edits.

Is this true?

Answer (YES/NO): NO